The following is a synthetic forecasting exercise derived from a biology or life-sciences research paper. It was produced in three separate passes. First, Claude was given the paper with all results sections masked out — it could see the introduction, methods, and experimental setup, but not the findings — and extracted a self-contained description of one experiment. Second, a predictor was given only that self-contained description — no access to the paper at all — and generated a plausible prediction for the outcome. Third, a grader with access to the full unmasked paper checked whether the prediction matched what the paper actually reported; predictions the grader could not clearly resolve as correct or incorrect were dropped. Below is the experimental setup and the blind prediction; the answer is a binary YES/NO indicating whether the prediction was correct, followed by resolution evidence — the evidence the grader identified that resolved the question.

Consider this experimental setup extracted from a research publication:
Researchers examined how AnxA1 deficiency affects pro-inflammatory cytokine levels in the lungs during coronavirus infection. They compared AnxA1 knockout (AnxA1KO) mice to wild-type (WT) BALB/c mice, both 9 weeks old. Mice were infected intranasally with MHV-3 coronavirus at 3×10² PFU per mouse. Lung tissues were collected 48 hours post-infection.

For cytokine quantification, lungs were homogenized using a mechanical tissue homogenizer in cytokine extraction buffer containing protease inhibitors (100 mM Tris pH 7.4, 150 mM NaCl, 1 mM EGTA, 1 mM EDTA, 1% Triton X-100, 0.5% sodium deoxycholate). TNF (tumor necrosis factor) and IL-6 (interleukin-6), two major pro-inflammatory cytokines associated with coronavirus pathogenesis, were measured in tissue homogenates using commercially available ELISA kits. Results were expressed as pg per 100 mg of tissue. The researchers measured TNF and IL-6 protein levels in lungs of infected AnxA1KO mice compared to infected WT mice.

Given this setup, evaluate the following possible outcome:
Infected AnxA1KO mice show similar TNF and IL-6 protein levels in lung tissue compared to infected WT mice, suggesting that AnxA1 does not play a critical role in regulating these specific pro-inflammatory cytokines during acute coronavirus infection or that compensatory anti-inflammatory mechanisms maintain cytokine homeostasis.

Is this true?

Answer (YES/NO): YES